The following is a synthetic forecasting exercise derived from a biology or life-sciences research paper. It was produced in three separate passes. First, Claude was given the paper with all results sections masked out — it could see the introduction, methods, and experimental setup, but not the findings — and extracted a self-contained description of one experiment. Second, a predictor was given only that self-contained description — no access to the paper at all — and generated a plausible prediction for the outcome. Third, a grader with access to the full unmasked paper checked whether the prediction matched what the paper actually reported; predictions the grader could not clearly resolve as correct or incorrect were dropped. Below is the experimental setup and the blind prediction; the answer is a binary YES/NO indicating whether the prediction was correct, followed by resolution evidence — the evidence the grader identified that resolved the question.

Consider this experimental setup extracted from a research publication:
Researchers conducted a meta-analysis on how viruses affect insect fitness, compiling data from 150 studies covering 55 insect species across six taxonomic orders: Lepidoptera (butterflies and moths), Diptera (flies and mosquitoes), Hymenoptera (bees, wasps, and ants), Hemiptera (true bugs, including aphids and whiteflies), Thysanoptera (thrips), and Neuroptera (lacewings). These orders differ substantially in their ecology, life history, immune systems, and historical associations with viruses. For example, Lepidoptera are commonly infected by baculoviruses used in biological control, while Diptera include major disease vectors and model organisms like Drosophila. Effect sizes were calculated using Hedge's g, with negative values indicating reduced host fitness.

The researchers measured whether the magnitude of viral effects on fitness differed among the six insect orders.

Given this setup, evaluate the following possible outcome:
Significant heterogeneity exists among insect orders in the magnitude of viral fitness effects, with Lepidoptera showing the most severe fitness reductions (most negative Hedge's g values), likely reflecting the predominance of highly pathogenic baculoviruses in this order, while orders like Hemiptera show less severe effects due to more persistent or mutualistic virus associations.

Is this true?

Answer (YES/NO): NO